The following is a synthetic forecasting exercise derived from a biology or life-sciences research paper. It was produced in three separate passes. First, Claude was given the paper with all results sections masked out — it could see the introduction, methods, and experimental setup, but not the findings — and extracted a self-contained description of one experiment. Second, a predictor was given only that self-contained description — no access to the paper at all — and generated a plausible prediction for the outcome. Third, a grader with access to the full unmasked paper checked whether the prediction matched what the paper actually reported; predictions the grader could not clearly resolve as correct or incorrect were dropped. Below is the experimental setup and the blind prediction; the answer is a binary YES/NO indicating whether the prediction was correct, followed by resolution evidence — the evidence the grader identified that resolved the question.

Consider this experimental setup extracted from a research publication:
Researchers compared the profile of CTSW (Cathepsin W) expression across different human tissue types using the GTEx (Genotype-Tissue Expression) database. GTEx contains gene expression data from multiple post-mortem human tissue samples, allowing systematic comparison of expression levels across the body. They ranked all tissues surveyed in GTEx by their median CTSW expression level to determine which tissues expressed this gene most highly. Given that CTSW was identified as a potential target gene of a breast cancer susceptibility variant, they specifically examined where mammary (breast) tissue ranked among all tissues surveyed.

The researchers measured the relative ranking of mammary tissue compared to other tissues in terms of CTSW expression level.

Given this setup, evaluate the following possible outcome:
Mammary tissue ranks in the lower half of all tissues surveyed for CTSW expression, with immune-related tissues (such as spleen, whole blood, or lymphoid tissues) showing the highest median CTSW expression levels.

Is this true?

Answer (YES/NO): NO